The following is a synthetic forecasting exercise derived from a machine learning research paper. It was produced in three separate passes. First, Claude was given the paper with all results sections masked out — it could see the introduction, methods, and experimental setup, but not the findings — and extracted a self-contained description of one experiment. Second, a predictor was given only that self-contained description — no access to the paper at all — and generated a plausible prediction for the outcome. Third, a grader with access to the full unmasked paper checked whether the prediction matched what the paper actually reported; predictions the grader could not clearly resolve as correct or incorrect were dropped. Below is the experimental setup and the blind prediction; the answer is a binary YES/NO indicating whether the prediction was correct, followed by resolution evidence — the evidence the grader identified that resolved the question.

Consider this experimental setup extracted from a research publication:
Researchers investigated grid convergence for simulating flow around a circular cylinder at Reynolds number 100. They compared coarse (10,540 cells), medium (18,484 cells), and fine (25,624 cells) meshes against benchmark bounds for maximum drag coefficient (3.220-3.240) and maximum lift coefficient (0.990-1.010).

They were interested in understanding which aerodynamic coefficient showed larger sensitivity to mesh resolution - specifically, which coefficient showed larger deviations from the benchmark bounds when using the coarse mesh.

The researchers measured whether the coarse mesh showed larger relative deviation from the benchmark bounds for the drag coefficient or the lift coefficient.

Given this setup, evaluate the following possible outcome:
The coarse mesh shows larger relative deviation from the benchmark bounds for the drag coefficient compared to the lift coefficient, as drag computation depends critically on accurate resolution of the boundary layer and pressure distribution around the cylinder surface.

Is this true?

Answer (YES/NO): NO